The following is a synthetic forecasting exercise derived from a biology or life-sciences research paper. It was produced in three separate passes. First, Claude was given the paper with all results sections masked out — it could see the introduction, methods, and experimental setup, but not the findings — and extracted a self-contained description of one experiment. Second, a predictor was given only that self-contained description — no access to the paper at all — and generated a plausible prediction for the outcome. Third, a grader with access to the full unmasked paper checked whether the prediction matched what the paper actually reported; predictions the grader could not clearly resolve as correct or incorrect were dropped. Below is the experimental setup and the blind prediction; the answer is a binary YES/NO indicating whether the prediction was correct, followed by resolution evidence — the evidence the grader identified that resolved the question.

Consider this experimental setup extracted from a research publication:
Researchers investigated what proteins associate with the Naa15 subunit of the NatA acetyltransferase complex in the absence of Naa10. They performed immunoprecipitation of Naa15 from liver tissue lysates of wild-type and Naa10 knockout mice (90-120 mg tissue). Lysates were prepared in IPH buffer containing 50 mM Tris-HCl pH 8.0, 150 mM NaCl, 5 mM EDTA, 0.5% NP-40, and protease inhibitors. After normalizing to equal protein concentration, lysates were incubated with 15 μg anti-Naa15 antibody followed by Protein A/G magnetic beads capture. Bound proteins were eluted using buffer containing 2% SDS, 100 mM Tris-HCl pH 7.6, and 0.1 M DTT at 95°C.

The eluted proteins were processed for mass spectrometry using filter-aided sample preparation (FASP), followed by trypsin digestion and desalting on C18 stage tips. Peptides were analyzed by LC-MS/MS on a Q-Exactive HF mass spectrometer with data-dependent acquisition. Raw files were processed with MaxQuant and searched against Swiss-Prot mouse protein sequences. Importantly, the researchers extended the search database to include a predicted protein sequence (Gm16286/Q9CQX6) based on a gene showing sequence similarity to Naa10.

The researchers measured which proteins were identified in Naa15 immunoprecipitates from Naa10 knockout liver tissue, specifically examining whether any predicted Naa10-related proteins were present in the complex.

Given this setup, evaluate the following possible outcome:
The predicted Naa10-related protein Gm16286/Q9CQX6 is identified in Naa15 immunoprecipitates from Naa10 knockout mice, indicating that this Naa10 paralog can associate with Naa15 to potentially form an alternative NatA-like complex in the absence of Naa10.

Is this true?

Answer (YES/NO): YES